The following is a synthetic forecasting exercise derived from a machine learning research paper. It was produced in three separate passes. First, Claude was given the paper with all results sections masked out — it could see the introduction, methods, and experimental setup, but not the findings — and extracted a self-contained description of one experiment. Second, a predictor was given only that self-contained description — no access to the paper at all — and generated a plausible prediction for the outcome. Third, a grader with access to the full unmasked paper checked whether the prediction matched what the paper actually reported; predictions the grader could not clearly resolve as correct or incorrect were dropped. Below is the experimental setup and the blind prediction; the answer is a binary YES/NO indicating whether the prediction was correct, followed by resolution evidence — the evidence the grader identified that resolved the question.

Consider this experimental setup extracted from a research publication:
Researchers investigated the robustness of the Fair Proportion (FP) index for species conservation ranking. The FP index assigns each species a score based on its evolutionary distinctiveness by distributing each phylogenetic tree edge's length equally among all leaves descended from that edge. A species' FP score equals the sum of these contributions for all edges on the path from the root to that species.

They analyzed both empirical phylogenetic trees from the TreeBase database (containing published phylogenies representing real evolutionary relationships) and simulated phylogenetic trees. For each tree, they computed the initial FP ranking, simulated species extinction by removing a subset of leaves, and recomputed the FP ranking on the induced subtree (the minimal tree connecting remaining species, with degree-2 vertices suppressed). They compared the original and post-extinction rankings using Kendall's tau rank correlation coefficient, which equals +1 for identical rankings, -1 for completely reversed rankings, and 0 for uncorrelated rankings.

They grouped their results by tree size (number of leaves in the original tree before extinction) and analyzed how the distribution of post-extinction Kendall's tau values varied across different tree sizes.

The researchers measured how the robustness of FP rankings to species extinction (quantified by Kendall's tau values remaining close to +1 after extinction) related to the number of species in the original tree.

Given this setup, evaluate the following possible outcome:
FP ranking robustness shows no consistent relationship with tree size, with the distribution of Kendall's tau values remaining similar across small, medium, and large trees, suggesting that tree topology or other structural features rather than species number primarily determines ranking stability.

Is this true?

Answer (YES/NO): NO